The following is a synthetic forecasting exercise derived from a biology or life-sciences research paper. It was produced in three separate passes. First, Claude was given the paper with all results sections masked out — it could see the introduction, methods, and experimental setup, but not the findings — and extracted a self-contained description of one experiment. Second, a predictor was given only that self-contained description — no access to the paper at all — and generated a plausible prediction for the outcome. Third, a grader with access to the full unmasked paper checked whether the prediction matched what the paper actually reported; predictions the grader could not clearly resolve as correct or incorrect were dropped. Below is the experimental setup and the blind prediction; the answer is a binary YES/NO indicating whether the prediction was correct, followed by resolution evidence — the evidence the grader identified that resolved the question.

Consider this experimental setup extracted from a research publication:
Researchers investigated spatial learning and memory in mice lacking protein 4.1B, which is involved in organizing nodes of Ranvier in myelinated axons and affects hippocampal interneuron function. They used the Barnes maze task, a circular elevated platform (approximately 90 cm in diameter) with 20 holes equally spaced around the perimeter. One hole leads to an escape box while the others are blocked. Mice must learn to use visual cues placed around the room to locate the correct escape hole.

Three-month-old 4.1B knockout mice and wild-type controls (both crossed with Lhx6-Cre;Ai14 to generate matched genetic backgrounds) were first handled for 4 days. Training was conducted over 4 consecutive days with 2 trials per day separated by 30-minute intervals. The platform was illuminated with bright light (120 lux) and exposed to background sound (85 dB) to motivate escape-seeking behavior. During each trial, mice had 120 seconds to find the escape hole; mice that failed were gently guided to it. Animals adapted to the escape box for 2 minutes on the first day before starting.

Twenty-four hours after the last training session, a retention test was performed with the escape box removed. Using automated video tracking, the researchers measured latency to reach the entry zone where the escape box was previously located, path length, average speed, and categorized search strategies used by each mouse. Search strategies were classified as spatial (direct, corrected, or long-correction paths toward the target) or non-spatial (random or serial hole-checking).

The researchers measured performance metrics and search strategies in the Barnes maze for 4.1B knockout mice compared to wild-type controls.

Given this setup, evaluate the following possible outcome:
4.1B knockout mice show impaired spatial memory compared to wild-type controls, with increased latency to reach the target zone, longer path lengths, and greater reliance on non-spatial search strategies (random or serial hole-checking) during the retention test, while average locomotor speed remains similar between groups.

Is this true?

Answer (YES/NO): NO